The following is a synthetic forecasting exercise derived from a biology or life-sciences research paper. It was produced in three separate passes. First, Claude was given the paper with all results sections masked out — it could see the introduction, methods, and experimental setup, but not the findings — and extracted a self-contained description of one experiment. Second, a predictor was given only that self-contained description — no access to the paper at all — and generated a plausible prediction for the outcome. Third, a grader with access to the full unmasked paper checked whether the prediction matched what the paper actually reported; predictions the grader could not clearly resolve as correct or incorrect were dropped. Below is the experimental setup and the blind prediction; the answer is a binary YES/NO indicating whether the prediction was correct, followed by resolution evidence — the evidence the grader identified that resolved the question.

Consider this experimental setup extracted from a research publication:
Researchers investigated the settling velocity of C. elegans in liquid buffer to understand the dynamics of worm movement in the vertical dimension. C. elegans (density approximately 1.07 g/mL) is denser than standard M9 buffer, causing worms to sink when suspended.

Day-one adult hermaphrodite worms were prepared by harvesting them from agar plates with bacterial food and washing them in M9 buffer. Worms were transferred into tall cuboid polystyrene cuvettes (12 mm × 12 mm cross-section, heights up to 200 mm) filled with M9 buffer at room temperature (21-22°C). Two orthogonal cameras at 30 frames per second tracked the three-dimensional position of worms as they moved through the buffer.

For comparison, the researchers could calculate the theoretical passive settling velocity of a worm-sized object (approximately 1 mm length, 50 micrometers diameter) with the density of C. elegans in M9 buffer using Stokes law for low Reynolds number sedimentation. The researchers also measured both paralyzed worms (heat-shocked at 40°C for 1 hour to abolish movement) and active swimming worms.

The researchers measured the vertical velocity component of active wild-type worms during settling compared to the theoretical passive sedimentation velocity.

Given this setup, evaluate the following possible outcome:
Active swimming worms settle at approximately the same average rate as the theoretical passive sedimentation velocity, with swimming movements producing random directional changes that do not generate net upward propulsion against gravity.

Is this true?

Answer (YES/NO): NO